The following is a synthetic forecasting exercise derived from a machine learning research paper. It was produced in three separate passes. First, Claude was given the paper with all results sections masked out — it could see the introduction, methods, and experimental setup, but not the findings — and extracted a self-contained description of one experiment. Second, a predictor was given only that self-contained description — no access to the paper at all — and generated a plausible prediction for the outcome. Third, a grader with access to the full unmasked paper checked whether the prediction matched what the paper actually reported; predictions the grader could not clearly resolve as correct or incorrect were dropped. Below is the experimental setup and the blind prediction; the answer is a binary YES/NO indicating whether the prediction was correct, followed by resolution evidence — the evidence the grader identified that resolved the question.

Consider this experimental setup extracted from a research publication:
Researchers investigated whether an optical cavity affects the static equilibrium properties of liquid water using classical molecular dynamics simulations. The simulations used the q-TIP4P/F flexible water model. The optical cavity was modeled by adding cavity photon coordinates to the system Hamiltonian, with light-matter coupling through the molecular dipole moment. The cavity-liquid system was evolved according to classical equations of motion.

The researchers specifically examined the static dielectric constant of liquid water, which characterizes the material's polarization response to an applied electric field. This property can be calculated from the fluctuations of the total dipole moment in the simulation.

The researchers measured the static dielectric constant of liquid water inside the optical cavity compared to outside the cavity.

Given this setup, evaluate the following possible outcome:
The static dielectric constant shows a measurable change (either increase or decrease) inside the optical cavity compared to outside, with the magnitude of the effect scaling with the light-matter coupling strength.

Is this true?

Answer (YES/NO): NO